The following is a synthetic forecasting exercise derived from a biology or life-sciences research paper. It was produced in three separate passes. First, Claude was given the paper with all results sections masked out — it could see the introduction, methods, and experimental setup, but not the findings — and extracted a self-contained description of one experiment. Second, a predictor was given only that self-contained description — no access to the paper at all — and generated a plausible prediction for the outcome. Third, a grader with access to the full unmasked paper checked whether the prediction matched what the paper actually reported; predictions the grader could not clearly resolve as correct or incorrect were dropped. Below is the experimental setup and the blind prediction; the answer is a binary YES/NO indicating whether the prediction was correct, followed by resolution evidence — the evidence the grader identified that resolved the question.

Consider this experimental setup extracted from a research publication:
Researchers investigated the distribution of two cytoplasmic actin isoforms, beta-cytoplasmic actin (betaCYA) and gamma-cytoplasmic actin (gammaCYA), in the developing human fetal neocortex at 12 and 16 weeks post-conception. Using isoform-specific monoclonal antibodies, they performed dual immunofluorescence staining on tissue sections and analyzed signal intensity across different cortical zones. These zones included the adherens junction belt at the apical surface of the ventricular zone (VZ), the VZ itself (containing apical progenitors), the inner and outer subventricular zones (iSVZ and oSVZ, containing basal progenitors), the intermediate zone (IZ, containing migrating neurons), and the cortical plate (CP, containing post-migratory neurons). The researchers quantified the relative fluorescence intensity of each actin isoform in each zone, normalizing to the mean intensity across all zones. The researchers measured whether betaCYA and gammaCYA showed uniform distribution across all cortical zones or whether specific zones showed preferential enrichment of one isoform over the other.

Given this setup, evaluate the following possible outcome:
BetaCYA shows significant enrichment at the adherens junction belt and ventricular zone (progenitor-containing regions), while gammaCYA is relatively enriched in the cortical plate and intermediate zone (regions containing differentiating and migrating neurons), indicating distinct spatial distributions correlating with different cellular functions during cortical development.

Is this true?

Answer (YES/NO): NO